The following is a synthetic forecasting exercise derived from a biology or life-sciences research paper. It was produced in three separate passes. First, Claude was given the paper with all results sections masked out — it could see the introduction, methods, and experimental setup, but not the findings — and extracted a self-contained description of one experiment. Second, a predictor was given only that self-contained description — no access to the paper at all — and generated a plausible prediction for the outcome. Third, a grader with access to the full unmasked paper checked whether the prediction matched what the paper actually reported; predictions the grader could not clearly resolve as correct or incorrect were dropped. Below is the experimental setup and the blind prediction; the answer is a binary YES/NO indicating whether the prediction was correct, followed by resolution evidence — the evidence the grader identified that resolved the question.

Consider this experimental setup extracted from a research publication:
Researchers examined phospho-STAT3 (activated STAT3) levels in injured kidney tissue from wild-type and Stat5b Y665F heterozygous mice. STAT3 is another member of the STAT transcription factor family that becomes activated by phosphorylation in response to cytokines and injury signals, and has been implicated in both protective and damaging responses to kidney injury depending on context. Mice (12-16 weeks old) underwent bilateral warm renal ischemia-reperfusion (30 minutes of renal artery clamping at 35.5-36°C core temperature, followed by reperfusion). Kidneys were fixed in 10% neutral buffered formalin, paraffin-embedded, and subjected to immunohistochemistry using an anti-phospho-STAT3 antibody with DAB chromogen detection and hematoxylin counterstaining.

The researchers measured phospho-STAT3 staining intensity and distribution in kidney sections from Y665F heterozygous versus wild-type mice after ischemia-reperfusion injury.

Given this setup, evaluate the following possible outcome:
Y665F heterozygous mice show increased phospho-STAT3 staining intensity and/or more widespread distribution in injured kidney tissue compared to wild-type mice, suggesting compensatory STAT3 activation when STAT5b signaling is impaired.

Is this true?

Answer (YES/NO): NO